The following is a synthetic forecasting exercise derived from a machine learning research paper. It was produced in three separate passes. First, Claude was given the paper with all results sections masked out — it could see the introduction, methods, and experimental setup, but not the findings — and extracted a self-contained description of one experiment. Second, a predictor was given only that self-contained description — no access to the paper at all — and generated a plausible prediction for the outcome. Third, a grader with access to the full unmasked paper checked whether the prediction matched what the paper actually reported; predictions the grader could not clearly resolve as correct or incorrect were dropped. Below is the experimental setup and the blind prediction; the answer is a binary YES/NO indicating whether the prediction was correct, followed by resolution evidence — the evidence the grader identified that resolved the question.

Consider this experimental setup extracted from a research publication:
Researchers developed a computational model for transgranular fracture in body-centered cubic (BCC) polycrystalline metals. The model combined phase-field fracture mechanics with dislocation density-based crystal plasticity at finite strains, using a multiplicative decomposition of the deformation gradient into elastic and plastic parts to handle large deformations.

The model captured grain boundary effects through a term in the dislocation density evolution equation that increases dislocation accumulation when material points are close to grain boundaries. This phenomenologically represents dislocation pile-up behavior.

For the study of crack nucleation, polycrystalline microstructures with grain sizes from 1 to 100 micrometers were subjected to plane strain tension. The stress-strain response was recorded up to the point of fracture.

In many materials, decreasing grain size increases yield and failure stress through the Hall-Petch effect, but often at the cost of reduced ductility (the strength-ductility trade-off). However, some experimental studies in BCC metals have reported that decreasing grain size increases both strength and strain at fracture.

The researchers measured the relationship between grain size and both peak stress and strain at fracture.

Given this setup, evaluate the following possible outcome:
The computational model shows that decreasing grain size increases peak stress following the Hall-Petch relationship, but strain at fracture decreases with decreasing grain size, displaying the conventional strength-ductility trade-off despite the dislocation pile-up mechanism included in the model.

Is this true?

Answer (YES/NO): NO